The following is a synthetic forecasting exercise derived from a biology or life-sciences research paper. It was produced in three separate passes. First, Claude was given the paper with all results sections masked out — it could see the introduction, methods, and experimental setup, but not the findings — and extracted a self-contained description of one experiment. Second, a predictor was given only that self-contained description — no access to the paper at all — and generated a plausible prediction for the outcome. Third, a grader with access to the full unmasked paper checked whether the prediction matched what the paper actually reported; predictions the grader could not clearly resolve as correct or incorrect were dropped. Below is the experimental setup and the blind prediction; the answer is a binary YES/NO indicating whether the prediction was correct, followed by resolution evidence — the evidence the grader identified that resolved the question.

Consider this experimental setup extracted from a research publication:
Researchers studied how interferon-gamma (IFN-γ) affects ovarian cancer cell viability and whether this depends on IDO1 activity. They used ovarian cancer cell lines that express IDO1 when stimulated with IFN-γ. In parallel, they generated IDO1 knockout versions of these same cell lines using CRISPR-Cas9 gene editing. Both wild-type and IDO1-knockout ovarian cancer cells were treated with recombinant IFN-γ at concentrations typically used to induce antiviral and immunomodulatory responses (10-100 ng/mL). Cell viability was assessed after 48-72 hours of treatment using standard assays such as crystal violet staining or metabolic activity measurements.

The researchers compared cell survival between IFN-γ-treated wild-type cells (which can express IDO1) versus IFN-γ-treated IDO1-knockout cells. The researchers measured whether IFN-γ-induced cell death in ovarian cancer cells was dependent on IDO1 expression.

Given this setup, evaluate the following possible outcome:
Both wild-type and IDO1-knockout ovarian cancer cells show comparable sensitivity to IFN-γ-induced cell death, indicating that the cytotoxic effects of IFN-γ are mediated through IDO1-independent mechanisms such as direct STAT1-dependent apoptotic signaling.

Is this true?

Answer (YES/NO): NO